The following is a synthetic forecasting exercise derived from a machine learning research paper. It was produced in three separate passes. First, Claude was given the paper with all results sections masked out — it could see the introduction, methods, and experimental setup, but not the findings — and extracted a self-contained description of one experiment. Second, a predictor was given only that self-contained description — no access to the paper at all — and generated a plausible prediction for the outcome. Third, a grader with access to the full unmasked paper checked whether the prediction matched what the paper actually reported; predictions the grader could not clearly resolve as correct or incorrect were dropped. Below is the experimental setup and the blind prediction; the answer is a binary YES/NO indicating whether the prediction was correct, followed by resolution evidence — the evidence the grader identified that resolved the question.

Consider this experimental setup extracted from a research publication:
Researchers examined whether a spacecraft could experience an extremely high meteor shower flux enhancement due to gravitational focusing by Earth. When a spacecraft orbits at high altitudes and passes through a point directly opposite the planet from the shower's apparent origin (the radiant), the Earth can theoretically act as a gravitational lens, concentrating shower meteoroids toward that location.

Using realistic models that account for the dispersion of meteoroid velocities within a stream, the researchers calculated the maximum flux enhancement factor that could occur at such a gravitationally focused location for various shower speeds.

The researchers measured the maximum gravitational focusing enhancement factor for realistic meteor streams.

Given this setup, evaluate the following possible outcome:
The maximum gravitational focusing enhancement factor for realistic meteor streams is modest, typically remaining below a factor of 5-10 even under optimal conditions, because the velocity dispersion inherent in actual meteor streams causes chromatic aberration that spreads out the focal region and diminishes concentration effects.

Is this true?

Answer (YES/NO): YES